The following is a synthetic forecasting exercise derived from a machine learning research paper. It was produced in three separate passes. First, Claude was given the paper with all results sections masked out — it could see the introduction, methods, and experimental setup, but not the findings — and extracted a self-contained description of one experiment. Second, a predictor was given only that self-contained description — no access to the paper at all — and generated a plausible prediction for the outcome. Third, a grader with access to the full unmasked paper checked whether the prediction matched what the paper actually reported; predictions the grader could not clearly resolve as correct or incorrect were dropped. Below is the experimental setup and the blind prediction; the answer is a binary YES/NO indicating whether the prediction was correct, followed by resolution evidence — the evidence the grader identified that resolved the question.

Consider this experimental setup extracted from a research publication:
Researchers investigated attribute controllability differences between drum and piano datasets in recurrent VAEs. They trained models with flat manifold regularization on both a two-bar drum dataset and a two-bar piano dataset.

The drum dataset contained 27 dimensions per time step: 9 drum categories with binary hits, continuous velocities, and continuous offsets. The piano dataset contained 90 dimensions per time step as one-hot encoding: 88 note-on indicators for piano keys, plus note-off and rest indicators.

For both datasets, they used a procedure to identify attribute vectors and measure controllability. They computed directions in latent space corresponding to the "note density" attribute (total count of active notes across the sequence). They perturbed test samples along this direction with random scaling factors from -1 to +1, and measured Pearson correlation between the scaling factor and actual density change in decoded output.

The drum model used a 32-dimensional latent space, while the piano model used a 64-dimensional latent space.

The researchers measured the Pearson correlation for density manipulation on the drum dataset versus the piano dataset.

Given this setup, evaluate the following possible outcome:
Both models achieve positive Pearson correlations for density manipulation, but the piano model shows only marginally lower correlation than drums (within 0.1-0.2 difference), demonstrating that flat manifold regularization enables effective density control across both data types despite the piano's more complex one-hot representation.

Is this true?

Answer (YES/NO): NO